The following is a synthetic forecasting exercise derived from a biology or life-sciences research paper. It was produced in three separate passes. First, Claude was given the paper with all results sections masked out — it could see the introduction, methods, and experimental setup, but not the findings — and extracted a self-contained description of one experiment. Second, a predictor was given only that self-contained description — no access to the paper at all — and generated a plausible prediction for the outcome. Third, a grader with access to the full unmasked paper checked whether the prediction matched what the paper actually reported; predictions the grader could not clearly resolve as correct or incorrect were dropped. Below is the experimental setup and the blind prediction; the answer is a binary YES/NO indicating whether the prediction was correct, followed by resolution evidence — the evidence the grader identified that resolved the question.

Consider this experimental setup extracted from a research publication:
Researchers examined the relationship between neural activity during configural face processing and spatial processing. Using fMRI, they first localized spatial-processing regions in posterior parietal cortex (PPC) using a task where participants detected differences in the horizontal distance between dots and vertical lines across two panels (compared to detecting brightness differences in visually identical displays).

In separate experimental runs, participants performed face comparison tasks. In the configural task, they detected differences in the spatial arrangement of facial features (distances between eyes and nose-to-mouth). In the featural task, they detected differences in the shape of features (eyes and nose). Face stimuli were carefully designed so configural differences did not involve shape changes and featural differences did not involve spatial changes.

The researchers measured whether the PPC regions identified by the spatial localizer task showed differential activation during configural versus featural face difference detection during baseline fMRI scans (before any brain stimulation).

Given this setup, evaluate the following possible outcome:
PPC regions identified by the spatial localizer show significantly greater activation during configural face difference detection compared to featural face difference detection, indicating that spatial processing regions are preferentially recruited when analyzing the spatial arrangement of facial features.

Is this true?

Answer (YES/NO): YES